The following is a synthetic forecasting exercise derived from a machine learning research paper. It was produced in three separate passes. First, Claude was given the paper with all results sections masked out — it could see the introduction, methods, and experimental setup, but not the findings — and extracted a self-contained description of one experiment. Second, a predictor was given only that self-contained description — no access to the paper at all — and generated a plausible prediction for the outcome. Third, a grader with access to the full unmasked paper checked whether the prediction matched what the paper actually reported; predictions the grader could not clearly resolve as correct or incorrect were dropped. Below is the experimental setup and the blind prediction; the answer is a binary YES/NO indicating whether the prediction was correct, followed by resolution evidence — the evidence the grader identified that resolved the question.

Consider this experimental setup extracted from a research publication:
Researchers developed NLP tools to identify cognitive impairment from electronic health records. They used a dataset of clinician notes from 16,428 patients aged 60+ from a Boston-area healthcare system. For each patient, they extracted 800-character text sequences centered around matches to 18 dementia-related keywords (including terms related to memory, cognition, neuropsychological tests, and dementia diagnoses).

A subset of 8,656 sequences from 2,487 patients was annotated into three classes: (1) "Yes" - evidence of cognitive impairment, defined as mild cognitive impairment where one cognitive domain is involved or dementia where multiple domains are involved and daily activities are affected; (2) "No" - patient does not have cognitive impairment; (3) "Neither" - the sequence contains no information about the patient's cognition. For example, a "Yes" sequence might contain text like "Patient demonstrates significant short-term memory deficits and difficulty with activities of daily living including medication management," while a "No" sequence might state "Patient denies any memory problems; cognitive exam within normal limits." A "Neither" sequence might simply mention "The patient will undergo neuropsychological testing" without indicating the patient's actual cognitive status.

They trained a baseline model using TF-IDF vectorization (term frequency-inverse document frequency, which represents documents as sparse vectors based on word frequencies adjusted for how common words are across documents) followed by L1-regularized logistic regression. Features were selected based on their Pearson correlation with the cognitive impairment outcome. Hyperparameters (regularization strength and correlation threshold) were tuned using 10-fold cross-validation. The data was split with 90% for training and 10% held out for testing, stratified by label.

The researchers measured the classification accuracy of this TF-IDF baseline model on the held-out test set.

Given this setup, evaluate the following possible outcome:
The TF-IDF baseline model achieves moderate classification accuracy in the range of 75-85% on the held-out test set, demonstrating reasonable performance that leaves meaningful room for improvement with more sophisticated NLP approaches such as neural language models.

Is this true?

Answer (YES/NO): YES